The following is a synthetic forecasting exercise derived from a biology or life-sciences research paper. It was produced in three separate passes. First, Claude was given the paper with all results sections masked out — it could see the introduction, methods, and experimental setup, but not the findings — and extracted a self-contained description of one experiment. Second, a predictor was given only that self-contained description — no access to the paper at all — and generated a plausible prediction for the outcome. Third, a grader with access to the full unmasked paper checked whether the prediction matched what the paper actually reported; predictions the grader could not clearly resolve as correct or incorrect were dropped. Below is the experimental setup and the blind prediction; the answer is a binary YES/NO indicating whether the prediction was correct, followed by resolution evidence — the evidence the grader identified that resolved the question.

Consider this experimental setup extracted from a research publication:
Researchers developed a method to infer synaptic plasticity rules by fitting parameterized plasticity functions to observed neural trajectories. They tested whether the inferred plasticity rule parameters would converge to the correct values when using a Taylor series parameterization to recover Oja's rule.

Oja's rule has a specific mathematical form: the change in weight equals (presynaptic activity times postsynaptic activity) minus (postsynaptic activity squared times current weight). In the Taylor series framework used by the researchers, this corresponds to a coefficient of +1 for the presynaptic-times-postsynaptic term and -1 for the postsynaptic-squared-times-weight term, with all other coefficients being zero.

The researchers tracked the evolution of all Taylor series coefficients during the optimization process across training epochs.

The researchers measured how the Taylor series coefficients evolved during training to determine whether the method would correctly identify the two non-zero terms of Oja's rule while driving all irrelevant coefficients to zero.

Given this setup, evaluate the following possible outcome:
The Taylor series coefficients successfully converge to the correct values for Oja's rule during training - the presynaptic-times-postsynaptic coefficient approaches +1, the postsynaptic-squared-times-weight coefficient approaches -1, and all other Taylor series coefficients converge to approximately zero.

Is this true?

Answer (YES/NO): YES